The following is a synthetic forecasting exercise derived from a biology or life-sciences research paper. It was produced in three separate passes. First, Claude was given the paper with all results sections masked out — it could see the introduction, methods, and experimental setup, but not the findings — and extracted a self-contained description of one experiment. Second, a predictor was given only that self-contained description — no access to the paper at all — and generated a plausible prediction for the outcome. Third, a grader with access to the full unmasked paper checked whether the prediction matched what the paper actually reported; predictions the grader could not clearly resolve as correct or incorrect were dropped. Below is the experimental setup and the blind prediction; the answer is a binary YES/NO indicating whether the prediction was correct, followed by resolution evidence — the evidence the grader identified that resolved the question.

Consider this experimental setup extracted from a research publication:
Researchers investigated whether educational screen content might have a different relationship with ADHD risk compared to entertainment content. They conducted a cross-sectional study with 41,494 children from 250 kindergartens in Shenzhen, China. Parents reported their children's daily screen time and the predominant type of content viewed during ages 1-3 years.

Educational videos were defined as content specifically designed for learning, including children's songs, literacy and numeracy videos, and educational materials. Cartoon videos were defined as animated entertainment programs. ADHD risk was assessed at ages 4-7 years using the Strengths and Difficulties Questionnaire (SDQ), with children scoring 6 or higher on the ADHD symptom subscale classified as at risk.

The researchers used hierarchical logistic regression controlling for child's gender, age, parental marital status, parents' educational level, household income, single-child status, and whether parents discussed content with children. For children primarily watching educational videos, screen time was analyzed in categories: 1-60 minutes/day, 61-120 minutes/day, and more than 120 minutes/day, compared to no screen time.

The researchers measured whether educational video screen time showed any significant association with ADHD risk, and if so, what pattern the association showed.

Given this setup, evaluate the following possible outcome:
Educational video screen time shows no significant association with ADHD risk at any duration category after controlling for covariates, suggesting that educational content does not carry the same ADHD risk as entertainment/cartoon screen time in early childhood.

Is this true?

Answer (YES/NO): NO